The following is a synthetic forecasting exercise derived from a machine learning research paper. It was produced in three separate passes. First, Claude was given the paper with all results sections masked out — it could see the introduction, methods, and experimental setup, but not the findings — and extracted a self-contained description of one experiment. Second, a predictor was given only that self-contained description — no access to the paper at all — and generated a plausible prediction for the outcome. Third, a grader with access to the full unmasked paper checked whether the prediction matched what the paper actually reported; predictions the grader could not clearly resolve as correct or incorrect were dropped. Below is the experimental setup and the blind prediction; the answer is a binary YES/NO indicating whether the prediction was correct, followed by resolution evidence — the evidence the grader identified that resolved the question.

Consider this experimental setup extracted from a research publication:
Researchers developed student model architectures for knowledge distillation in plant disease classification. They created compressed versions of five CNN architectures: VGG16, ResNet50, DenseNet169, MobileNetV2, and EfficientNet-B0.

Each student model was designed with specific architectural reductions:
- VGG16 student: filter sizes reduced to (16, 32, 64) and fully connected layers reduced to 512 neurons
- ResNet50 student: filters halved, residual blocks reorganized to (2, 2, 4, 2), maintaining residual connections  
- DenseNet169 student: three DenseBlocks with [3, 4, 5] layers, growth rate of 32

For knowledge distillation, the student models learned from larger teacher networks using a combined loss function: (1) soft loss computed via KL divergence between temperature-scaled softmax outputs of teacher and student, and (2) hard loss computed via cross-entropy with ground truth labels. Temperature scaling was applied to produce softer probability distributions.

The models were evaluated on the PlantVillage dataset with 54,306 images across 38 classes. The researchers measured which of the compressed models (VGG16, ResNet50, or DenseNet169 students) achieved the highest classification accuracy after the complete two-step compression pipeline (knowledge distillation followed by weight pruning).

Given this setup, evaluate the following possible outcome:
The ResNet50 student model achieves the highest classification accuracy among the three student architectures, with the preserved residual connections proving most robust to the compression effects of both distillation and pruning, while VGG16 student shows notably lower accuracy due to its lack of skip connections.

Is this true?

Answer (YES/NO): YES